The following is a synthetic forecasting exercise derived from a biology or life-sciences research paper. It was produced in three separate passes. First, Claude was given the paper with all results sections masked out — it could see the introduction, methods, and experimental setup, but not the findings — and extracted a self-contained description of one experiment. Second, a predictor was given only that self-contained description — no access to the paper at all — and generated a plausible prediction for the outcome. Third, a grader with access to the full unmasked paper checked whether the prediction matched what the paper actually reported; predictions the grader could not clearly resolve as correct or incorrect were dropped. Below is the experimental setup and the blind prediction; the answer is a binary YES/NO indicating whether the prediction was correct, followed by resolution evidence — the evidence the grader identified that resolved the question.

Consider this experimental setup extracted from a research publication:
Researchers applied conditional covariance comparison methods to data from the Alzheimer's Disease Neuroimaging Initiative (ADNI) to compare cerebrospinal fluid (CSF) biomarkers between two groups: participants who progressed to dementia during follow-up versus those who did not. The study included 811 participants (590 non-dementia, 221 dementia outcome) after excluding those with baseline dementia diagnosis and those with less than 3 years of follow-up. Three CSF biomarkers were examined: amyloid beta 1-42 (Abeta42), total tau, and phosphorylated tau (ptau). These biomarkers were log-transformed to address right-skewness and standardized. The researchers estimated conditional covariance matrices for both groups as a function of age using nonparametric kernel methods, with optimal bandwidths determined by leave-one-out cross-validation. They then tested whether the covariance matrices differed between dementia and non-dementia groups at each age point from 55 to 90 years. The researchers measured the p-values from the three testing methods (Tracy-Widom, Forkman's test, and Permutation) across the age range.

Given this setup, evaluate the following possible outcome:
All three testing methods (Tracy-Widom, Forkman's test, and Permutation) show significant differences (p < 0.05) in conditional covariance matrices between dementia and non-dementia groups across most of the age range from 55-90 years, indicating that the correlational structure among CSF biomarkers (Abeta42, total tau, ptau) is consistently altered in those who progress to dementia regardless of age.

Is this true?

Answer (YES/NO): NO